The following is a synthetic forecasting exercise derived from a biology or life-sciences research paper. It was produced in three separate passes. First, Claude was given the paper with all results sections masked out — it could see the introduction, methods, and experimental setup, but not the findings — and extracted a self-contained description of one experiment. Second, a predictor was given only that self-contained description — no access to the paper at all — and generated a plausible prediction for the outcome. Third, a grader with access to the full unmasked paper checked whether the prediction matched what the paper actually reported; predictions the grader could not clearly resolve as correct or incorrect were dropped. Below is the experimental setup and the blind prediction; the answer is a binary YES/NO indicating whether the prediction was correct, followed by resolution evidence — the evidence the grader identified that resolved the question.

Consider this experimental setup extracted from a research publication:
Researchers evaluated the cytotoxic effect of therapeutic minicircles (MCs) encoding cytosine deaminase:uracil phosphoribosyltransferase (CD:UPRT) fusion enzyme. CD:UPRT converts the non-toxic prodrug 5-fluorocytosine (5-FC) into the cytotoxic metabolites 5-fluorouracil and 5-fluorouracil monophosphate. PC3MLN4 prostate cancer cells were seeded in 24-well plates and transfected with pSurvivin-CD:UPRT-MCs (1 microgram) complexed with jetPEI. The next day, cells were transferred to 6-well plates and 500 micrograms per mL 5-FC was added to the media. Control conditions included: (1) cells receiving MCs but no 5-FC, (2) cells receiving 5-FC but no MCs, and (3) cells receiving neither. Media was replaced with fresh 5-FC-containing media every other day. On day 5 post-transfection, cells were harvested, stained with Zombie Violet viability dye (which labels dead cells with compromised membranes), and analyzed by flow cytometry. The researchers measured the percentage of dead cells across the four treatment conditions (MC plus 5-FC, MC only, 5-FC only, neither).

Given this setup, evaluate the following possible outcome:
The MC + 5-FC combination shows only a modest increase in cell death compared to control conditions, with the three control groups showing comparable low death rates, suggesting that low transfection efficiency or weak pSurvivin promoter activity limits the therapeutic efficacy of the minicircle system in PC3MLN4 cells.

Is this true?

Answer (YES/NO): NO